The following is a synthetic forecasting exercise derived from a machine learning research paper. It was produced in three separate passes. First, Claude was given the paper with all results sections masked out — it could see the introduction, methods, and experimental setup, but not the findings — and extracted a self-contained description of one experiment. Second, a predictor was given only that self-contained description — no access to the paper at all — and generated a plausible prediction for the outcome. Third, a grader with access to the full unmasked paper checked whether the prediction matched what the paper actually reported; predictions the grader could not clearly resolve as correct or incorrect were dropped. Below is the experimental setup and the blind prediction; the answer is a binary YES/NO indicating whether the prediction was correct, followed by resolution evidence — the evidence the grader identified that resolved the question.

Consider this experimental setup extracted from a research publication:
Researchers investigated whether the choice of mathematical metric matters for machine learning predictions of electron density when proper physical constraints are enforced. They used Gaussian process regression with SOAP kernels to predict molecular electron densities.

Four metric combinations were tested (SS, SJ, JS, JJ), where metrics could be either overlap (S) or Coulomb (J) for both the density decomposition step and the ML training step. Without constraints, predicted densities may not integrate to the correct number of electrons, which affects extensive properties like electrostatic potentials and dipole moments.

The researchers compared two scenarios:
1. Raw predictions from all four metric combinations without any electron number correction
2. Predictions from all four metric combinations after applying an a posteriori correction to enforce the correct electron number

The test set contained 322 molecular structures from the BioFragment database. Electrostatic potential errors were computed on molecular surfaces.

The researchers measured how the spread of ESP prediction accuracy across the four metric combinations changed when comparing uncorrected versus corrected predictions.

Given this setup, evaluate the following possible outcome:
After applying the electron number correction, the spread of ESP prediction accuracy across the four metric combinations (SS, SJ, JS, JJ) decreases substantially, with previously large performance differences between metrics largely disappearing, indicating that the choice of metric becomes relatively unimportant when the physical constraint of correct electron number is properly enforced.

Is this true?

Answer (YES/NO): YES